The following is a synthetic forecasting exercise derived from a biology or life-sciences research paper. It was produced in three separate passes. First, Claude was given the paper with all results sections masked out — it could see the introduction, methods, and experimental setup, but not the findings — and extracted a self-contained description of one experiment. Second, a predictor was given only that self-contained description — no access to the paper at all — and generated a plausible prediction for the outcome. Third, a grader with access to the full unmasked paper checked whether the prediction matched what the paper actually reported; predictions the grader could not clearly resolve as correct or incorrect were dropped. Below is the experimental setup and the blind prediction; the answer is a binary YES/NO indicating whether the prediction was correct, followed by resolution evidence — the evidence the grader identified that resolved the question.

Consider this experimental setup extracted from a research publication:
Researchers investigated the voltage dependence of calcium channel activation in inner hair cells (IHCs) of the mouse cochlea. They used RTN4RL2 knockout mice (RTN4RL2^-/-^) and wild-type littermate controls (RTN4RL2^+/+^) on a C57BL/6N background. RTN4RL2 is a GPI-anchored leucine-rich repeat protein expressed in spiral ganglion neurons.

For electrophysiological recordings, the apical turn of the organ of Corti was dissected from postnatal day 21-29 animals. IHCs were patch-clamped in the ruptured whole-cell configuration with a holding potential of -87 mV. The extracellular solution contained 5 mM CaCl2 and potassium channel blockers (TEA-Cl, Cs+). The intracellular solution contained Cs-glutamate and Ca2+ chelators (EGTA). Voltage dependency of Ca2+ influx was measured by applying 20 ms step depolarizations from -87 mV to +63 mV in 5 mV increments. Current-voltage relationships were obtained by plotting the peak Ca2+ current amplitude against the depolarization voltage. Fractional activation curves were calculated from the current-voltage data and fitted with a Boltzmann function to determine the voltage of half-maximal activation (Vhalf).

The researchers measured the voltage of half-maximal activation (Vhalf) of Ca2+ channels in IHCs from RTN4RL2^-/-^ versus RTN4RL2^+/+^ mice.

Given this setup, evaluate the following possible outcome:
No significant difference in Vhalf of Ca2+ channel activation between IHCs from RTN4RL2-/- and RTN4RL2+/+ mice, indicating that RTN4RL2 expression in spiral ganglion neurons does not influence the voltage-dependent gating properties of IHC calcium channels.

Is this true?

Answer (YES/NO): NO